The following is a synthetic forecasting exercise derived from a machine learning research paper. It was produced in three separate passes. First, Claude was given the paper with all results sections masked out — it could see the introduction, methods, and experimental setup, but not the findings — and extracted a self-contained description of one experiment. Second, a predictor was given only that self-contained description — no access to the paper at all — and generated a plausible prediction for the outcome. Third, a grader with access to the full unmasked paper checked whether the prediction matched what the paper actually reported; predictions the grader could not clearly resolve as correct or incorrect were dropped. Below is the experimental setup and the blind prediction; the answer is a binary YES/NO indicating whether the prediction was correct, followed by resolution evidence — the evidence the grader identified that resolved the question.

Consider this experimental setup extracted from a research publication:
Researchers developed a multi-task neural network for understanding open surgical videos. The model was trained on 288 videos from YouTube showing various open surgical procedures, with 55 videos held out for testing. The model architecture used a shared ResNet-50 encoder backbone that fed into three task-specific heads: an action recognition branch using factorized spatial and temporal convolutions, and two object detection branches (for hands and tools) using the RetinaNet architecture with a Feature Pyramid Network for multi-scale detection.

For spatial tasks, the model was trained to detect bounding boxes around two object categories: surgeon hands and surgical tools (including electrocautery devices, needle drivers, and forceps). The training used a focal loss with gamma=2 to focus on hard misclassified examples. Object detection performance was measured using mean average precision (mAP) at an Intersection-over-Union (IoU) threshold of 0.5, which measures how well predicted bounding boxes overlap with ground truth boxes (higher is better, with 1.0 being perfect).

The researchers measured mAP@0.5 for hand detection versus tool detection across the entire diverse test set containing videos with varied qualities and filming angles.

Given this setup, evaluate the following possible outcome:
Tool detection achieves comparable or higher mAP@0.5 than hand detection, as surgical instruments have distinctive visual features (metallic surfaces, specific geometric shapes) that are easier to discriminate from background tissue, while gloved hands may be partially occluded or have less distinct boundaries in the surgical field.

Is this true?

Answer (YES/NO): NO